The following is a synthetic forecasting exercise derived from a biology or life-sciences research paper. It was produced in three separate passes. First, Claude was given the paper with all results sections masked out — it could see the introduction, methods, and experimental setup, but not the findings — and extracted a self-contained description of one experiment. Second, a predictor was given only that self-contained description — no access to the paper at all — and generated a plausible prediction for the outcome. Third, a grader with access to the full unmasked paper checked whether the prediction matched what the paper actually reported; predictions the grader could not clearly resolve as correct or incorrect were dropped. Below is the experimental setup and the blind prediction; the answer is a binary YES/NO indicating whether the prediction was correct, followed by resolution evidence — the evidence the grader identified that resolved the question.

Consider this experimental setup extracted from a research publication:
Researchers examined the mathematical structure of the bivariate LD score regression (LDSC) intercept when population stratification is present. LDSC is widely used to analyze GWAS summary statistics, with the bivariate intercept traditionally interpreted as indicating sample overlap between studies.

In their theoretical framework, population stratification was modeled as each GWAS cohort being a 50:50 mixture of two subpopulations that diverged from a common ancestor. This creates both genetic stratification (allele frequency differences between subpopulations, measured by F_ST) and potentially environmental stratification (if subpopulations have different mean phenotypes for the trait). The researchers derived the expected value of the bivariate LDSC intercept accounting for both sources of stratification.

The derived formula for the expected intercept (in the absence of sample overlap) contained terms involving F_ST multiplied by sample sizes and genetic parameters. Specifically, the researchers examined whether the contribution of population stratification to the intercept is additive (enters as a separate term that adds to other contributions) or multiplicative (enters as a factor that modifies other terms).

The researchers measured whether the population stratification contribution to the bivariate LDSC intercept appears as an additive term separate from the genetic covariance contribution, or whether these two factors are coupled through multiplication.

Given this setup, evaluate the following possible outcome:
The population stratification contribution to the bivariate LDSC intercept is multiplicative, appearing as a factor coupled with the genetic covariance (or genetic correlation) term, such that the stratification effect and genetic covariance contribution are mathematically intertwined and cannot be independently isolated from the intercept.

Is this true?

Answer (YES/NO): YES